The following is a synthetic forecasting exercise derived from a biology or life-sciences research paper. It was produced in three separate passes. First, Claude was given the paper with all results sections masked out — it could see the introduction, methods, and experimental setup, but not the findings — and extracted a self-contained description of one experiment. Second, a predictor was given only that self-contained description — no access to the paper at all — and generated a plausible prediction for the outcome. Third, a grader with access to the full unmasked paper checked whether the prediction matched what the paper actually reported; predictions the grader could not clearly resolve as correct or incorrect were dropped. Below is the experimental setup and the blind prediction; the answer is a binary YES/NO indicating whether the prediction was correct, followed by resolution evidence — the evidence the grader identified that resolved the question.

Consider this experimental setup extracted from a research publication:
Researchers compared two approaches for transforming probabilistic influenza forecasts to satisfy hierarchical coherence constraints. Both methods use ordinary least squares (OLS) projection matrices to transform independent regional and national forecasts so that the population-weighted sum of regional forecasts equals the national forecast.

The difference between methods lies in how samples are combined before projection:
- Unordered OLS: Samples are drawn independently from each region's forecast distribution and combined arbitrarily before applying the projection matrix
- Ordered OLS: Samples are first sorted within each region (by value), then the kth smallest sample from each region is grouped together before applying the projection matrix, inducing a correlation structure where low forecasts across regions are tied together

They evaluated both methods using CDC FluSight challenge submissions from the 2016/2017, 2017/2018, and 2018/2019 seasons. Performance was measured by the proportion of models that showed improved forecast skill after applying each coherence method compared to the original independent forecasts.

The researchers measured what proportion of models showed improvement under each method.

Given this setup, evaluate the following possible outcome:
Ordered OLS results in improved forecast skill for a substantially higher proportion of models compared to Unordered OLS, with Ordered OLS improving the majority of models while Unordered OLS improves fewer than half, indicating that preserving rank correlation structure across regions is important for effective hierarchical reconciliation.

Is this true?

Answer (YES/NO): NO